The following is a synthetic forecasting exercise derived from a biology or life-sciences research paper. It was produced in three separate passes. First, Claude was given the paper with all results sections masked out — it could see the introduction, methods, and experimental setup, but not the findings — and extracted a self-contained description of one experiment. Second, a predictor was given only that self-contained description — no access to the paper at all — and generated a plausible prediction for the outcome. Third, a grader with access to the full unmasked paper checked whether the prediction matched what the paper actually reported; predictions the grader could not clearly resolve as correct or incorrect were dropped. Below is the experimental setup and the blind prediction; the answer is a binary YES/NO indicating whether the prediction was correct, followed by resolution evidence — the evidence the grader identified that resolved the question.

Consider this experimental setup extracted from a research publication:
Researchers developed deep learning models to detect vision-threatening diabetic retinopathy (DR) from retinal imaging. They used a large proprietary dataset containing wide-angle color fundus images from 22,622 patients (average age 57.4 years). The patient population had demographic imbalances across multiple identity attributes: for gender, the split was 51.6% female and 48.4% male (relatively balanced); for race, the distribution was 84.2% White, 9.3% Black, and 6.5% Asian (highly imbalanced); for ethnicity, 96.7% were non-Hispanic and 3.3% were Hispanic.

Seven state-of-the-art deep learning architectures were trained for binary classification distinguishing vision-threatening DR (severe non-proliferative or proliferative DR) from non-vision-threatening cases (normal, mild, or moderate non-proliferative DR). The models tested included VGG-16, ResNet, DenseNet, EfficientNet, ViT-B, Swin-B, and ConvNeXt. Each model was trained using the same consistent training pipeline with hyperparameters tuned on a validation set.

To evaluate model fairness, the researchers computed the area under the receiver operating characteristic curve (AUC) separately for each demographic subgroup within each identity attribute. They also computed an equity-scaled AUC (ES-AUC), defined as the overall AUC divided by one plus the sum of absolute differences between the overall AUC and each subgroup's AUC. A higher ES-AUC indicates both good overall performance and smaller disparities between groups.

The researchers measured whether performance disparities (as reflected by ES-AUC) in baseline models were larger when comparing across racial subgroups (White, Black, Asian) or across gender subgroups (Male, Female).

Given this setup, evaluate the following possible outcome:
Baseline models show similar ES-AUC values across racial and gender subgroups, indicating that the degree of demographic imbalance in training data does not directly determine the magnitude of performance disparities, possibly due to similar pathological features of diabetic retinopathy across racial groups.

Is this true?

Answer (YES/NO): NO